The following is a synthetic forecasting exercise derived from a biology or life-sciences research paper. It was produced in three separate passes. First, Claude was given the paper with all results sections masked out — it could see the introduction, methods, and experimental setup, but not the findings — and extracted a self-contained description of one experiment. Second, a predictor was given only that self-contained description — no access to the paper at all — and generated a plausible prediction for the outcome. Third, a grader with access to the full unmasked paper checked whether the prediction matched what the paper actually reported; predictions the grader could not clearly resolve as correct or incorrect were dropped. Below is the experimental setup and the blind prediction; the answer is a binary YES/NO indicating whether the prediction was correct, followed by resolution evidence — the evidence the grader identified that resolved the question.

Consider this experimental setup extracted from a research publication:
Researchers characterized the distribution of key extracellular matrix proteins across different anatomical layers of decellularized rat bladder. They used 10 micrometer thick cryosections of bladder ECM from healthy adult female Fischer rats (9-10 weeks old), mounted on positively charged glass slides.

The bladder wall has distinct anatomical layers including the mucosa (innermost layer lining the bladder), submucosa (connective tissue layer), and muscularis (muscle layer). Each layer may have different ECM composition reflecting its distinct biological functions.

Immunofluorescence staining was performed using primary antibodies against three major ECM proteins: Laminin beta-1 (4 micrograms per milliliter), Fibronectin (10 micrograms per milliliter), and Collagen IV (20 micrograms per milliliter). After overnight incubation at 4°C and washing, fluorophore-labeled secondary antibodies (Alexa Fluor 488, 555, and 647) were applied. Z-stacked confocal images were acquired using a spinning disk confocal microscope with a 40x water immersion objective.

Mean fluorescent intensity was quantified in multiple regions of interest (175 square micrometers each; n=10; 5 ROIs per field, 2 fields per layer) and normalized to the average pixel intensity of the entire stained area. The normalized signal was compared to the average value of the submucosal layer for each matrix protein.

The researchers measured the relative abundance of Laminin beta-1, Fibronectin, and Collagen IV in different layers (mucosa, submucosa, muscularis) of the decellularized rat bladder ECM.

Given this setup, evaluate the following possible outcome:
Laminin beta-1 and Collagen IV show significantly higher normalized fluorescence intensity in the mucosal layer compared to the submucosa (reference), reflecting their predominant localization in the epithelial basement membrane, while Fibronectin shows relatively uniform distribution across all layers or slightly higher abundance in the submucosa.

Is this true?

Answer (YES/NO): NO